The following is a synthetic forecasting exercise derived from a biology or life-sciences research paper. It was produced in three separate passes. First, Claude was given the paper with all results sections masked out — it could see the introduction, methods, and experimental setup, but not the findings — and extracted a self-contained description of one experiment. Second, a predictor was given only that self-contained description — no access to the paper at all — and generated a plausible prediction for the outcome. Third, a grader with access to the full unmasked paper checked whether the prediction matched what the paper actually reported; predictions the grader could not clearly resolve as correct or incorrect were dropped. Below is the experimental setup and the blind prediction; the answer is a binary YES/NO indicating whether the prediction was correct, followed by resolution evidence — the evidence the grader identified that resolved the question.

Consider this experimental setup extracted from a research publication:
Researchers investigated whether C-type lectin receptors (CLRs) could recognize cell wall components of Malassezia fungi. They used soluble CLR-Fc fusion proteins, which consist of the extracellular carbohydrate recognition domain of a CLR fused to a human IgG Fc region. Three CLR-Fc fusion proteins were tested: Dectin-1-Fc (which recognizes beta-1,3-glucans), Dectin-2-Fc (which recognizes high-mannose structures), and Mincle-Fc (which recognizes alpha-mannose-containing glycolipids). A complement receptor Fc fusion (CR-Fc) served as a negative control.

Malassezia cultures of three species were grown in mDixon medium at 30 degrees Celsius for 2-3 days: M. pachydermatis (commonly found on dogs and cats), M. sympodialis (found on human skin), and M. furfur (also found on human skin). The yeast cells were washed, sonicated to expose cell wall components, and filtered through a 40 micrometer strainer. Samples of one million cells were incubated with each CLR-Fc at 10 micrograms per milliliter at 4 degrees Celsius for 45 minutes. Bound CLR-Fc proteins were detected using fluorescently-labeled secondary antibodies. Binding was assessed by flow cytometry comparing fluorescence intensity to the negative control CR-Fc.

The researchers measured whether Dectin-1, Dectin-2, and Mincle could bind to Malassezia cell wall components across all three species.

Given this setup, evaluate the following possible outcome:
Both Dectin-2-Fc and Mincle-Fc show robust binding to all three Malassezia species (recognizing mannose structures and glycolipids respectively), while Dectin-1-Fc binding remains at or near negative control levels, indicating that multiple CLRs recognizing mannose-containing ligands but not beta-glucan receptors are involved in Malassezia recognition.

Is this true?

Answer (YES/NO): NO